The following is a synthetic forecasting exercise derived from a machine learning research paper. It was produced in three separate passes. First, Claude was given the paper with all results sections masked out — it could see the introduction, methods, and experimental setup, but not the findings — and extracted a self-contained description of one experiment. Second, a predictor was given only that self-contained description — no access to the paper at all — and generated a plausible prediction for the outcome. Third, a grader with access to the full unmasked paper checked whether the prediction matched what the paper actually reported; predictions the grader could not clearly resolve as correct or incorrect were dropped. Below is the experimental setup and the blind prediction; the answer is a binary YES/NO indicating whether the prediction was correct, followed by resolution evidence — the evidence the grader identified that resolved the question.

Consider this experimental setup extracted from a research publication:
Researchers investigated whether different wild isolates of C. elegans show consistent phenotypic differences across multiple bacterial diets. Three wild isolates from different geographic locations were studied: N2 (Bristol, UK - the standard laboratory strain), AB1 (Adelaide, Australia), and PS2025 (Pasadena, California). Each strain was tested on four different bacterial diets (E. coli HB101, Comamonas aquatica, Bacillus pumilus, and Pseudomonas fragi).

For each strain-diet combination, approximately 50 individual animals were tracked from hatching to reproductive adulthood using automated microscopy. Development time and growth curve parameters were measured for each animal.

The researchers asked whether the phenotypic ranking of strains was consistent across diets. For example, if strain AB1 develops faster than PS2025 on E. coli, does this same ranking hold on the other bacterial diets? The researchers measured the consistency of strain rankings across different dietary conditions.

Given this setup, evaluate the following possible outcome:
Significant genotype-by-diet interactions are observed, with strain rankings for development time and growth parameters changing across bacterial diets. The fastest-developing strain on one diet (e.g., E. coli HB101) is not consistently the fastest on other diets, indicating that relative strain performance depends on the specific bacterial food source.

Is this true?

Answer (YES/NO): NO